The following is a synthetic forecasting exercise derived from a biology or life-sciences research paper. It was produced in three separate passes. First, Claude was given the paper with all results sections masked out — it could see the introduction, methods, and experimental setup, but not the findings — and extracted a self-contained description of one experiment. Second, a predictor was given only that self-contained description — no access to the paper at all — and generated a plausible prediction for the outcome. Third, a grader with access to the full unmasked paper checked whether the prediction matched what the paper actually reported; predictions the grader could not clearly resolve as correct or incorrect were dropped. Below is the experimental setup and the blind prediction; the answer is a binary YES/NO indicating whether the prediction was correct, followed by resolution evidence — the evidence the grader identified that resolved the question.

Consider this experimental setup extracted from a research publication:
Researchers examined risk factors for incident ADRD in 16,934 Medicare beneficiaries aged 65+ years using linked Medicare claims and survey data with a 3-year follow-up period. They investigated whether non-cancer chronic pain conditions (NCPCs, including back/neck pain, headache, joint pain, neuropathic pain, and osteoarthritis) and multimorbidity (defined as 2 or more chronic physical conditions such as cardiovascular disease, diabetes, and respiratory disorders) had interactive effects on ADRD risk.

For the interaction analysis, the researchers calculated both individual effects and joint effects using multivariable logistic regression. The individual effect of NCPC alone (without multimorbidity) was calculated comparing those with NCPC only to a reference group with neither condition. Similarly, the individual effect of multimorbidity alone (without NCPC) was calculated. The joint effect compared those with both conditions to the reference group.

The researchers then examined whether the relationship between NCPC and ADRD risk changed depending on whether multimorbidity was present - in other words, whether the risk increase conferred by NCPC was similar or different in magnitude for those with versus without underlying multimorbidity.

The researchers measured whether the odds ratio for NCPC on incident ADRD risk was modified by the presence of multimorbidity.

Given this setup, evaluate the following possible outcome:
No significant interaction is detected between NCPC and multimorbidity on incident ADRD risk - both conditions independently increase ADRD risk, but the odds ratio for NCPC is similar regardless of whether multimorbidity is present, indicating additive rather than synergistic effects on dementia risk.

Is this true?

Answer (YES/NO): NO